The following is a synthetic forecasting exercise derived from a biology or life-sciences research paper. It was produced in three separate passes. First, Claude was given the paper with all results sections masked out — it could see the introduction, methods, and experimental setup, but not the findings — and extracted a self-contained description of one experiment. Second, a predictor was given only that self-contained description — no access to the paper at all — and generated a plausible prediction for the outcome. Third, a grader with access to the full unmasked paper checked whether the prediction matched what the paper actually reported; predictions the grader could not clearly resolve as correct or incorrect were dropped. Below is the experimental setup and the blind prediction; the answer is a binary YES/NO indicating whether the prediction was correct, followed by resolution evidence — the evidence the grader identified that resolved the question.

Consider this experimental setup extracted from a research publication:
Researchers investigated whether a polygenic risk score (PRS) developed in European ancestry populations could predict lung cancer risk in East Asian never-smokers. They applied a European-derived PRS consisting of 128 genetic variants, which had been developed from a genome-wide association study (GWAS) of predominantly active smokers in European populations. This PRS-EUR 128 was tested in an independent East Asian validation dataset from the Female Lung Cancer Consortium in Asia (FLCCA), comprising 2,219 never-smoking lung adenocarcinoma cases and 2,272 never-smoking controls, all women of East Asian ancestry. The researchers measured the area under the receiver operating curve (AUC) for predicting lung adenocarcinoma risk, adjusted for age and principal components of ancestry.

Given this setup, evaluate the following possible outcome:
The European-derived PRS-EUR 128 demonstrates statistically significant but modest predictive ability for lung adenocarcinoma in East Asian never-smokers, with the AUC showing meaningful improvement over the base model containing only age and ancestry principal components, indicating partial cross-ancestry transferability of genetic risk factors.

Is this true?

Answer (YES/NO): NO